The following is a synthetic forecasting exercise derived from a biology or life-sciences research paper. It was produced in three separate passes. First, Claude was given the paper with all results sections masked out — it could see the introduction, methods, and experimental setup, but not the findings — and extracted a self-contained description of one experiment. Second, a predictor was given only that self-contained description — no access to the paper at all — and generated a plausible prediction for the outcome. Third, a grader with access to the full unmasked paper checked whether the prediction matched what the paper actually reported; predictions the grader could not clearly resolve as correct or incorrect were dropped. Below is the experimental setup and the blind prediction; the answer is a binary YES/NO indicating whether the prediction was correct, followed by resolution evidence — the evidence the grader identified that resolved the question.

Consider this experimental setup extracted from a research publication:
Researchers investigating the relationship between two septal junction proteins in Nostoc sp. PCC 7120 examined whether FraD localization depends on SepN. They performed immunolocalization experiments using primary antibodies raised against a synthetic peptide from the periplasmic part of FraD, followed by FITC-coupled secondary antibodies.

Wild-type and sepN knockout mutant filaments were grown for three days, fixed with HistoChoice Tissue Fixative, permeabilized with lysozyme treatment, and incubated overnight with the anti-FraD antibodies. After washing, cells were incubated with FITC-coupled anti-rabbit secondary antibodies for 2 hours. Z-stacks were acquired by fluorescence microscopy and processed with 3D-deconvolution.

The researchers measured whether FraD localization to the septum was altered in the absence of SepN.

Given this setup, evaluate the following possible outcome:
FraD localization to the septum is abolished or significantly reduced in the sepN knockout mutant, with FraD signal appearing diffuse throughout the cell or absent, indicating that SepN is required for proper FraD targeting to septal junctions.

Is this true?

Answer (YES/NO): NO